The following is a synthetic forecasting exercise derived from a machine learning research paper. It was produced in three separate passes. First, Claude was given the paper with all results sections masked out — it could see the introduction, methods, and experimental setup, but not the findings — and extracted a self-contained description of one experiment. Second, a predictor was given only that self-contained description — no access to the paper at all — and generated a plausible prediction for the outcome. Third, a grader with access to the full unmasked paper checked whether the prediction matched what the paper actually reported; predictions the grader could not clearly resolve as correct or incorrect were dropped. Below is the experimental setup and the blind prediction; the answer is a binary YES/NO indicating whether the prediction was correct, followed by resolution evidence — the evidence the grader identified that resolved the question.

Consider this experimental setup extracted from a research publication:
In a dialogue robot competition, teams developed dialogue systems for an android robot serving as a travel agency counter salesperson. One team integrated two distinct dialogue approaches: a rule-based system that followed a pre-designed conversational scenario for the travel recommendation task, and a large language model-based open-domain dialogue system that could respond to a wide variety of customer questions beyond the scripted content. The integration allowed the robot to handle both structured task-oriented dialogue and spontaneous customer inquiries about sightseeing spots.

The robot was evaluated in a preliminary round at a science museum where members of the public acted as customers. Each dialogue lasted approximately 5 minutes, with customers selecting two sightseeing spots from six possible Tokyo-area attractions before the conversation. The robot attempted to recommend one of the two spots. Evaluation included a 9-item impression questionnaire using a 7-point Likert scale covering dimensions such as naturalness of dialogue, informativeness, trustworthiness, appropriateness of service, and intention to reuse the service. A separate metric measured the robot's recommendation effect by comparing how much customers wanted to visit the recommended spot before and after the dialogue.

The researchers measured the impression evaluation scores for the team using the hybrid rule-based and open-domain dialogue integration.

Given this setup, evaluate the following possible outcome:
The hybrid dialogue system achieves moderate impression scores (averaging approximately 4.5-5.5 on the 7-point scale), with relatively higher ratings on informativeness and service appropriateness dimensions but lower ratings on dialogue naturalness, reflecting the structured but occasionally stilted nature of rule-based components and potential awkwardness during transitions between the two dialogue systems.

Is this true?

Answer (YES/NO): NO